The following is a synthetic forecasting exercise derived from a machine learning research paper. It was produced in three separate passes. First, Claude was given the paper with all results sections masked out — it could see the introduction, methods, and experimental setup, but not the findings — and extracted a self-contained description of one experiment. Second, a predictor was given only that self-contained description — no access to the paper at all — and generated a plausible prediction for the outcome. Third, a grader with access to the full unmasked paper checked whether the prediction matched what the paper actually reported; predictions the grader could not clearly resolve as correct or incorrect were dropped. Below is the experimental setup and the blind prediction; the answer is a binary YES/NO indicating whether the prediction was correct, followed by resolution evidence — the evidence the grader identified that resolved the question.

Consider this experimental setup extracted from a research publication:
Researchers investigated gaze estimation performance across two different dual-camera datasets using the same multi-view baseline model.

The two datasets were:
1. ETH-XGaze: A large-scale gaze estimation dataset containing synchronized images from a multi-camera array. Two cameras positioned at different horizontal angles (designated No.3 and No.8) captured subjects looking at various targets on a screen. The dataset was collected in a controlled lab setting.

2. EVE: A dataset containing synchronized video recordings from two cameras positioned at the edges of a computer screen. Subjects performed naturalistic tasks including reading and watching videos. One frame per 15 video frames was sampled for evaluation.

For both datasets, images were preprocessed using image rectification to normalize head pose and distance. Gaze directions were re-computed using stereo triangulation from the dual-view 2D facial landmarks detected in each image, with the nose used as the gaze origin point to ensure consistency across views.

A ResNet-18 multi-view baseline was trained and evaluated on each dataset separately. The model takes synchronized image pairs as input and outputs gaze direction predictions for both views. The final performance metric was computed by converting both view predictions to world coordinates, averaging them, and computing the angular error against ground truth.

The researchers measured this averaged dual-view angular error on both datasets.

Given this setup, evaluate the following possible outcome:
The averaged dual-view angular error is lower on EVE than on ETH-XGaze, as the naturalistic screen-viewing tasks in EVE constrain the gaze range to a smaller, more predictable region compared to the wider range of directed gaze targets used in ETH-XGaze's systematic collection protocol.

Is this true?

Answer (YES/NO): NO